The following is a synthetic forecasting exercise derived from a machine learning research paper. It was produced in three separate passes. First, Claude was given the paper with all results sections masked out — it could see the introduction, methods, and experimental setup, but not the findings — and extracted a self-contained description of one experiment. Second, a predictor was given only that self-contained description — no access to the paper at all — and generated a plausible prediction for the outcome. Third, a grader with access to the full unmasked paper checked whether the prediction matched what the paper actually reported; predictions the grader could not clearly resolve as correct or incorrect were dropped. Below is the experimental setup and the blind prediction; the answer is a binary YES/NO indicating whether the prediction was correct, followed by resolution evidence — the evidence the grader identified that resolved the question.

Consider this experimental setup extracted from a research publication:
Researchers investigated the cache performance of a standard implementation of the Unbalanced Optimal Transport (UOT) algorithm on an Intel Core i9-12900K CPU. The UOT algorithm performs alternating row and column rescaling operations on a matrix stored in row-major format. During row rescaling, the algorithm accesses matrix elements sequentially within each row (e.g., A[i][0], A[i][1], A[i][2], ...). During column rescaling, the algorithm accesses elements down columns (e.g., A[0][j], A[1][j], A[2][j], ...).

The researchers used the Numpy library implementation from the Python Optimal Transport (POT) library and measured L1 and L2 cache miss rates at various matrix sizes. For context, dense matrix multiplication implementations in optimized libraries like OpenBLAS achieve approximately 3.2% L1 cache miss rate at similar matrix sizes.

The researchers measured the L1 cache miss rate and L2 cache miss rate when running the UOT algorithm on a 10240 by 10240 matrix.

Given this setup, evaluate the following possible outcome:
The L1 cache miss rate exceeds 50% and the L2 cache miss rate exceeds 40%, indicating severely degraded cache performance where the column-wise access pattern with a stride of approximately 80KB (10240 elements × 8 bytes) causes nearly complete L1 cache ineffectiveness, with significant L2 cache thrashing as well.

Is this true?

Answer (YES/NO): NO